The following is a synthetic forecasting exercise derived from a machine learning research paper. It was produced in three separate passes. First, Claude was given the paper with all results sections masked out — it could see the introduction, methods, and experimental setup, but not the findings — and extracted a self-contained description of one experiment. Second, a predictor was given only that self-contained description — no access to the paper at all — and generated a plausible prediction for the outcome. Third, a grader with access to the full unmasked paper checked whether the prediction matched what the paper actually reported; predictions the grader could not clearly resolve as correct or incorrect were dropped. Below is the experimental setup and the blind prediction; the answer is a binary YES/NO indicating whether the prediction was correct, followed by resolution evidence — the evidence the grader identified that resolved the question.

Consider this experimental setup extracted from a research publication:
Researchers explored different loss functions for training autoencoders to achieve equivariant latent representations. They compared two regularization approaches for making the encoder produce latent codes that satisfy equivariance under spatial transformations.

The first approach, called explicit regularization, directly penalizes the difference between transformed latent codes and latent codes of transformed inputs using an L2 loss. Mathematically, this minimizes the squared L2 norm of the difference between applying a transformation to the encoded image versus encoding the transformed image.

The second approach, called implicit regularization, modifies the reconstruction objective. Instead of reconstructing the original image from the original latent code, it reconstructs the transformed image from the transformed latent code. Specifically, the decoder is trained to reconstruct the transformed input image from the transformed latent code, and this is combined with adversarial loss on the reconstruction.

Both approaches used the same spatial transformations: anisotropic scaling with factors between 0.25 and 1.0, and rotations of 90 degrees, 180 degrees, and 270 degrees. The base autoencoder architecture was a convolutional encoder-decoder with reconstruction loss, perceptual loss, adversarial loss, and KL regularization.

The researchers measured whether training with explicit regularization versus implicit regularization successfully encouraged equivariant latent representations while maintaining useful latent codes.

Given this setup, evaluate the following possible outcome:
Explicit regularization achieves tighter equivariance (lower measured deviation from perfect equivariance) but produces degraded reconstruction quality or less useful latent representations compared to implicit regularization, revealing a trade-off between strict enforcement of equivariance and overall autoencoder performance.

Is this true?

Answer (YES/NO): YES